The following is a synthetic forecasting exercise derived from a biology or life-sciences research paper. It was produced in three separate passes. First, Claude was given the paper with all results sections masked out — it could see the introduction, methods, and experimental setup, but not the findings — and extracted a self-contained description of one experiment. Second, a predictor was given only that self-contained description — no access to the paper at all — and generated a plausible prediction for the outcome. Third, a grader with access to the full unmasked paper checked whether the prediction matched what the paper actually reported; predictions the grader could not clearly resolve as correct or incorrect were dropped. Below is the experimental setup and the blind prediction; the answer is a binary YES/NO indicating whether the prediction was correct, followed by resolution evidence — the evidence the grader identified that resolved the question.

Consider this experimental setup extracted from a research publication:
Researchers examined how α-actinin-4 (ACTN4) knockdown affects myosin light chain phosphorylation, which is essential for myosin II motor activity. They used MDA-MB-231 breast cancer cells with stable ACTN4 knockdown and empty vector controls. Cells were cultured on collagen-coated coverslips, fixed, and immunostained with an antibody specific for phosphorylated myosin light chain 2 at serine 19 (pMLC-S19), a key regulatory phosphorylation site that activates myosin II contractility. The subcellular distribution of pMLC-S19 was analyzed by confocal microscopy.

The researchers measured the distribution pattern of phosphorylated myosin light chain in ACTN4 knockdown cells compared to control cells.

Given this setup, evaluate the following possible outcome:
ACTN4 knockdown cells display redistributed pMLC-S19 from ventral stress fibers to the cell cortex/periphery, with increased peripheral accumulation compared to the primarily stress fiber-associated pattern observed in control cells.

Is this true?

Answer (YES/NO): NO